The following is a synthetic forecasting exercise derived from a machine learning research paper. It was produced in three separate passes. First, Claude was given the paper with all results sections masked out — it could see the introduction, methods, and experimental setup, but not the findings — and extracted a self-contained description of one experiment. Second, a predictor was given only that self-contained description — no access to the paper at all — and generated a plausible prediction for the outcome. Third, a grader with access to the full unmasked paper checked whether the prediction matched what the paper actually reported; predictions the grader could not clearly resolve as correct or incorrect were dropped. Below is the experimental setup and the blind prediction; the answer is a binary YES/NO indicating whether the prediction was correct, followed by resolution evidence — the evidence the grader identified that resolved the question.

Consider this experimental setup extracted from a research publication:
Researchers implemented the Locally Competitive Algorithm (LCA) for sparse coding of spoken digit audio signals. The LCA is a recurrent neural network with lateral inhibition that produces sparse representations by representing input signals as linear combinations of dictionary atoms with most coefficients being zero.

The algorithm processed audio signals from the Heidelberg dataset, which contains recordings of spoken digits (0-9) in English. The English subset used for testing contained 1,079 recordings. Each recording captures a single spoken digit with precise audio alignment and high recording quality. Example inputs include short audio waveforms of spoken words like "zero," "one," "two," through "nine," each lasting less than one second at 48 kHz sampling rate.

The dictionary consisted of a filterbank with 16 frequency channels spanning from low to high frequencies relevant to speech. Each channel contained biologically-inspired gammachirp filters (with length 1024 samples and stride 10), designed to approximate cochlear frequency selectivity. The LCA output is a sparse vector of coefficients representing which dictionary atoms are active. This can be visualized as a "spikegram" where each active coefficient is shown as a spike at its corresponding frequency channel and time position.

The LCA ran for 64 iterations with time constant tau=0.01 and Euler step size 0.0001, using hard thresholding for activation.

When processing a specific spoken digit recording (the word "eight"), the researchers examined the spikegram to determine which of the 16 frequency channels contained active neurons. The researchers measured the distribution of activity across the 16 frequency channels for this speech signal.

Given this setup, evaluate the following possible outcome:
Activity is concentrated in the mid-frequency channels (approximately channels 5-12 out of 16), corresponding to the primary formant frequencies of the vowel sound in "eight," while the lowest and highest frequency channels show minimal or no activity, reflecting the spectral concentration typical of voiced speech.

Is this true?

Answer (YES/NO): NO